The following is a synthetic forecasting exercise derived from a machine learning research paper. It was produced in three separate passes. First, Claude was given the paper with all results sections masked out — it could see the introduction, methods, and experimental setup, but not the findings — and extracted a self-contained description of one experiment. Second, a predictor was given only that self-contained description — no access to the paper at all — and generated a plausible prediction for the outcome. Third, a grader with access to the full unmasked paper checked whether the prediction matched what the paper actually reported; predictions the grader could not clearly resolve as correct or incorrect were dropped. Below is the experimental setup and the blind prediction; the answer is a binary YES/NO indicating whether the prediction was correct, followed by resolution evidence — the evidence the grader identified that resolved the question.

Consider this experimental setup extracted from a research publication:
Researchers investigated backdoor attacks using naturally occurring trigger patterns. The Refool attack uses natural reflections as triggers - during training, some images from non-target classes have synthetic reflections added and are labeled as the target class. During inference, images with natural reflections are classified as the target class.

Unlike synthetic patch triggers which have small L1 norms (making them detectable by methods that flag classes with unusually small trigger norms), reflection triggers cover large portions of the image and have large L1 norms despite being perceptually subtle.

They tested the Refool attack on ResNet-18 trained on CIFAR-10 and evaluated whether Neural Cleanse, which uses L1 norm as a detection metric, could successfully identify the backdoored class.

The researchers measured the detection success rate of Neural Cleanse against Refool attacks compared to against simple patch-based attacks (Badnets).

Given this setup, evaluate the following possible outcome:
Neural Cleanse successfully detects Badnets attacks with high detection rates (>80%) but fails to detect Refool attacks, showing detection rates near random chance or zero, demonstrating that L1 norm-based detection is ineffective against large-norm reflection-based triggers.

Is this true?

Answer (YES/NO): NO